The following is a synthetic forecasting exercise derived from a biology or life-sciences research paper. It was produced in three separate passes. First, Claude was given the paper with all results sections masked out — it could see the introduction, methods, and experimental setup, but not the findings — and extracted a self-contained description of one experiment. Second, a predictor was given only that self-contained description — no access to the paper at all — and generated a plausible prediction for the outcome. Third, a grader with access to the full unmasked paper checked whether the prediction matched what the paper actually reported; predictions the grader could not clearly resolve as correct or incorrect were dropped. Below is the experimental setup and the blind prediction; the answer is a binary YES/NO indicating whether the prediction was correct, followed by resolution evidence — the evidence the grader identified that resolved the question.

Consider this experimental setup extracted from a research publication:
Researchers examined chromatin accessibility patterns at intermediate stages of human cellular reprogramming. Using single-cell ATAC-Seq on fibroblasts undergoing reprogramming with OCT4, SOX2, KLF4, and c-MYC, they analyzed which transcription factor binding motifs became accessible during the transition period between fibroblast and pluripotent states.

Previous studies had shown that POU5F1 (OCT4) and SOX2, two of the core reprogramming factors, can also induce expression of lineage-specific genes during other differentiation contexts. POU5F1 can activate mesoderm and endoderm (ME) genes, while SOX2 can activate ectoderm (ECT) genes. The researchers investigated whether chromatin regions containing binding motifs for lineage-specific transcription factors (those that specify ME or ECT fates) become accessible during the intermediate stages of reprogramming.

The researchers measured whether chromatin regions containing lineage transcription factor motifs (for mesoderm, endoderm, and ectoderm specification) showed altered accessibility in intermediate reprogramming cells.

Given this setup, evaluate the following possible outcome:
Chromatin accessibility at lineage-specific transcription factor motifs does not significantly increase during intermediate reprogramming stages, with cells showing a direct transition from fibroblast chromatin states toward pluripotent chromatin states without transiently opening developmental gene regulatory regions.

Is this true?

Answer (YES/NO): NO